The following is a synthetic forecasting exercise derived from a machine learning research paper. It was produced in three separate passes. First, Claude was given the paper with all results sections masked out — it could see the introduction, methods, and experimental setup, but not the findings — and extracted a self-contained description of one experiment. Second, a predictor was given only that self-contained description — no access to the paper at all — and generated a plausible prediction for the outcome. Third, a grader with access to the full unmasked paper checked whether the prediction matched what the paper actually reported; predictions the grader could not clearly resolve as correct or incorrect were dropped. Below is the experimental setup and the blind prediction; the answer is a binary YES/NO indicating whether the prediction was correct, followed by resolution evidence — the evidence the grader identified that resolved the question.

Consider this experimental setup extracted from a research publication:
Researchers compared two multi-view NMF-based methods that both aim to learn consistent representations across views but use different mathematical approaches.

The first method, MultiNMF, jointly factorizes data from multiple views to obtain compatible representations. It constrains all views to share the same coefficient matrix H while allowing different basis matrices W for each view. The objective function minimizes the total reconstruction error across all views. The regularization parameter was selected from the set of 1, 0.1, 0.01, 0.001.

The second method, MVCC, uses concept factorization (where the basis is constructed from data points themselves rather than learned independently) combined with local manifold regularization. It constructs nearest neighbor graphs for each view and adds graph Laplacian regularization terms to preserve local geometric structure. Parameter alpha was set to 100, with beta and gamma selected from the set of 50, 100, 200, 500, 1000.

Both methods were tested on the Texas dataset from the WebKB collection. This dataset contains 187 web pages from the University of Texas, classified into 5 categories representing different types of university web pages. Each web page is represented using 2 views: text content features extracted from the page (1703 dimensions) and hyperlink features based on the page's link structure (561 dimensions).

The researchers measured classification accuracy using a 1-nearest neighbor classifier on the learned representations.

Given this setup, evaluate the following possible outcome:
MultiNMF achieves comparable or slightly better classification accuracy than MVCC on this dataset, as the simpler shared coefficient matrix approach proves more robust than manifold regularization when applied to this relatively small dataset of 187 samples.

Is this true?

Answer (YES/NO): YES